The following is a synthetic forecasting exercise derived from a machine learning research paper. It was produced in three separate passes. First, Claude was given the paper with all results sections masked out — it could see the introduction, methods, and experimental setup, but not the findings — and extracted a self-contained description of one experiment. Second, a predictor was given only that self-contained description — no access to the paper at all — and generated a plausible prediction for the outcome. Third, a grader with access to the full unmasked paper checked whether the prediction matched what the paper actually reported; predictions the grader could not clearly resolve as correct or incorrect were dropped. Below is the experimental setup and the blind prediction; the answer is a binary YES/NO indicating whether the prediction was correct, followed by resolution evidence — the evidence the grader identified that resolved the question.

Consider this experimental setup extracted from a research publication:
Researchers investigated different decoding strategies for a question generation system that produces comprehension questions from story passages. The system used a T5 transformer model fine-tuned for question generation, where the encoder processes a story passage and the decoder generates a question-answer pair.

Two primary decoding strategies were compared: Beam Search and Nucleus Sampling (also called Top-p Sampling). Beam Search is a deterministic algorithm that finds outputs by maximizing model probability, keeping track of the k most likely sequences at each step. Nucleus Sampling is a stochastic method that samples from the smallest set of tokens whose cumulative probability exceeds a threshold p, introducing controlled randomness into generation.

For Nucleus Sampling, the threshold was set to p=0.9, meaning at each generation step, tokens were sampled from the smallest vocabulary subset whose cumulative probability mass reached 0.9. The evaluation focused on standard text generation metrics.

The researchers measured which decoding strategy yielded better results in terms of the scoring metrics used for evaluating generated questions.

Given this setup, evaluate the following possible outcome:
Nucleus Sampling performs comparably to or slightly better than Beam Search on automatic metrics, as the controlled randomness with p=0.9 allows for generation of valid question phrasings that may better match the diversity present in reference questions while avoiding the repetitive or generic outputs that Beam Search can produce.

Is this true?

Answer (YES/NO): YES